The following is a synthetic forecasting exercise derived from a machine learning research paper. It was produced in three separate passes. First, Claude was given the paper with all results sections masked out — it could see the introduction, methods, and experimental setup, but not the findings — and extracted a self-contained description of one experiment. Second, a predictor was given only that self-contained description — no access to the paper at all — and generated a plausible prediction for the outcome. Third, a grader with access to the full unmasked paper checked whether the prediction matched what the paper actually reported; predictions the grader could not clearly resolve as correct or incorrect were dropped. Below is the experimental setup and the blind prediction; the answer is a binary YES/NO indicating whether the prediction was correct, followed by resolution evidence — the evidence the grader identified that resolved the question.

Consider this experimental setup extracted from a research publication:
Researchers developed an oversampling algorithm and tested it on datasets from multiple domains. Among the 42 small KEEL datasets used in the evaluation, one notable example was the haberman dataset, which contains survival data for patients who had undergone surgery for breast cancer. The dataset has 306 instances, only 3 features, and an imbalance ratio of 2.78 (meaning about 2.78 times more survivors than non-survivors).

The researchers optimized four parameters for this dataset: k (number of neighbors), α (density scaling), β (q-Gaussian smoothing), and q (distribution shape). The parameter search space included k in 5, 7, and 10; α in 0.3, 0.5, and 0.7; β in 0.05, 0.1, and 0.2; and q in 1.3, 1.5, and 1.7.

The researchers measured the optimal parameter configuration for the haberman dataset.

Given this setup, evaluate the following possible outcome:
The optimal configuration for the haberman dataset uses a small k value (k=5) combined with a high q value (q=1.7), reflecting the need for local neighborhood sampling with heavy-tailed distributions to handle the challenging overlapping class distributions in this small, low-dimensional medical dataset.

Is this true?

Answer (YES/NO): YES